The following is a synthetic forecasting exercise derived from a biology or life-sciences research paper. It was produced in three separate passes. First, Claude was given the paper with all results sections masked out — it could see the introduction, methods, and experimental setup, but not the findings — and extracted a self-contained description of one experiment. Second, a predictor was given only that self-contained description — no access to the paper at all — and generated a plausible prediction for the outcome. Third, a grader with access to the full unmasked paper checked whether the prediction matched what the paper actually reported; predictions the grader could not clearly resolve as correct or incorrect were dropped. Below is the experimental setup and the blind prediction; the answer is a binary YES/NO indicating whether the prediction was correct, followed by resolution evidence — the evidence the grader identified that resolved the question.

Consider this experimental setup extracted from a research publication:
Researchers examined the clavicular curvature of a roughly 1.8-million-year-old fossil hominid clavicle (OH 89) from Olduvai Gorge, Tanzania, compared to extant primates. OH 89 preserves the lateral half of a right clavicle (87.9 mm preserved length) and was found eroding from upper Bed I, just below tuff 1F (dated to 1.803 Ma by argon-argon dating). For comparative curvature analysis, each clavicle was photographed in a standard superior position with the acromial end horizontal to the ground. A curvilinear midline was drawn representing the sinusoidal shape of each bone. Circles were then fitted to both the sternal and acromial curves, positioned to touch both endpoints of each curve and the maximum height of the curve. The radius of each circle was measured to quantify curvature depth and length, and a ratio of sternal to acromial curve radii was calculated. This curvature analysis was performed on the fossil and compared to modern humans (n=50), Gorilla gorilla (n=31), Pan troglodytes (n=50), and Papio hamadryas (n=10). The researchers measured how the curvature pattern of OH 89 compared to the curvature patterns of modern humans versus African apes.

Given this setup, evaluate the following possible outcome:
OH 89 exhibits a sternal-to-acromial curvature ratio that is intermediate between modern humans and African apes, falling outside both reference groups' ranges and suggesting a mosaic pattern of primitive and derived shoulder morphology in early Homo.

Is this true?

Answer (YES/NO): NO